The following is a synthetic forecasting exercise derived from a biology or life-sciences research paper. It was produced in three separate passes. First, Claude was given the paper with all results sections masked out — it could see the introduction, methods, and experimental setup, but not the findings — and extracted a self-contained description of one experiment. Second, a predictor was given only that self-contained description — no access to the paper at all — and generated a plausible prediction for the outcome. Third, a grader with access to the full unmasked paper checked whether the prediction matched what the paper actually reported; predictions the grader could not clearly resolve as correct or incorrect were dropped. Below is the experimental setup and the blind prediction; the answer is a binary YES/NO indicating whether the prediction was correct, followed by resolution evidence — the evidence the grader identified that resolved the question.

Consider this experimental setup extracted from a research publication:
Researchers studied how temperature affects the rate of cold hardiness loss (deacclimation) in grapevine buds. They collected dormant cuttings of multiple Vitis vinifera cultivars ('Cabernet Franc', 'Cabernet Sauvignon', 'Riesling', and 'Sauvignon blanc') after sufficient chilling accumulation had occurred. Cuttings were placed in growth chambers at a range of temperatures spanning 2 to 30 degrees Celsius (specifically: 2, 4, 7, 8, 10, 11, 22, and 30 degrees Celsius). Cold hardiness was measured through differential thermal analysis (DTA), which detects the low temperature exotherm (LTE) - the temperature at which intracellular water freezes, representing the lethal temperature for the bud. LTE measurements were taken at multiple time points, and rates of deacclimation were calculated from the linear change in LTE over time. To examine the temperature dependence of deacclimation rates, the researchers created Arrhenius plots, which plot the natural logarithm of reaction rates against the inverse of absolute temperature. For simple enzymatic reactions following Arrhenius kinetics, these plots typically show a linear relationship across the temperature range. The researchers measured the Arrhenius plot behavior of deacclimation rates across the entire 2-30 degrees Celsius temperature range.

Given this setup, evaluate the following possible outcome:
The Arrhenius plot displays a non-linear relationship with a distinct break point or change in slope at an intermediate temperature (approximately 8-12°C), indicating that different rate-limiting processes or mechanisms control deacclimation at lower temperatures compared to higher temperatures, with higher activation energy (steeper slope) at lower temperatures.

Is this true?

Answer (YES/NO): YES